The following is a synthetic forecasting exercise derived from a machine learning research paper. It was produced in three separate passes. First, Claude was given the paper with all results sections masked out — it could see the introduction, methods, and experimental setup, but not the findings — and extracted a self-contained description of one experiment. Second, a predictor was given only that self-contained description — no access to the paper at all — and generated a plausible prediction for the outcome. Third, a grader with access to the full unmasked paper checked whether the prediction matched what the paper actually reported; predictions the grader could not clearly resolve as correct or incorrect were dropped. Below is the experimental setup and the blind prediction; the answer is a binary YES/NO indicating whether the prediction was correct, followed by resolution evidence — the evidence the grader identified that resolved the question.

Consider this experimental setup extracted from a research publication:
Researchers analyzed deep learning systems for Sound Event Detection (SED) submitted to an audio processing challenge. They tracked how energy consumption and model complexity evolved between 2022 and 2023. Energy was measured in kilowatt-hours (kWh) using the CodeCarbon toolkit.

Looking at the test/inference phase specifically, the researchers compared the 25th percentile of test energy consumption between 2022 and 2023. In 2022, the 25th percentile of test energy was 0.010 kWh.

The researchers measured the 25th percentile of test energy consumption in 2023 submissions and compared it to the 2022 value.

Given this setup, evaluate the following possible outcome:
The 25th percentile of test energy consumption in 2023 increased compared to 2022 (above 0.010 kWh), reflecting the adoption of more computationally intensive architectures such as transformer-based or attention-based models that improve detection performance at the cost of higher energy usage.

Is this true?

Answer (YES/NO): NO